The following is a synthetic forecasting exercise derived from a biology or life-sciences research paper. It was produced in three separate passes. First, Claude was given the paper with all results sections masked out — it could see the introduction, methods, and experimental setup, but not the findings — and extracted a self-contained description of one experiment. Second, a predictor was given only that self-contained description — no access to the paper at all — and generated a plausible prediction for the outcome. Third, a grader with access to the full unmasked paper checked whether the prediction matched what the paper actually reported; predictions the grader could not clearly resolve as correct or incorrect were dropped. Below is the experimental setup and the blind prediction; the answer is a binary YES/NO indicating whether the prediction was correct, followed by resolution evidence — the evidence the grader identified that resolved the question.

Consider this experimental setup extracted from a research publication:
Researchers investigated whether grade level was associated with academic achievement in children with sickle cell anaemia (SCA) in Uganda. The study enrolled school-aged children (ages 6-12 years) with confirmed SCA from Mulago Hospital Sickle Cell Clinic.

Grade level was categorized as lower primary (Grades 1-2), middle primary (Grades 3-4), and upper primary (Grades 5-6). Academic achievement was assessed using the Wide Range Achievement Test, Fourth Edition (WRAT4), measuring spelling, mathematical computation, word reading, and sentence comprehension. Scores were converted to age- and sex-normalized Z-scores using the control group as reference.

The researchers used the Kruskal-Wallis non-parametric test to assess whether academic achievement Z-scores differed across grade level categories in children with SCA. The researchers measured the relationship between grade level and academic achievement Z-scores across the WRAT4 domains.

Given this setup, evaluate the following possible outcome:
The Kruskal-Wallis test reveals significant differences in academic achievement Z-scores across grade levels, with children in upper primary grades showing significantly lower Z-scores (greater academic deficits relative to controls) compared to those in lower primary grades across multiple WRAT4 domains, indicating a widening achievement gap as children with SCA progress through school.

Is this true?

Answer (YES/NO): NO